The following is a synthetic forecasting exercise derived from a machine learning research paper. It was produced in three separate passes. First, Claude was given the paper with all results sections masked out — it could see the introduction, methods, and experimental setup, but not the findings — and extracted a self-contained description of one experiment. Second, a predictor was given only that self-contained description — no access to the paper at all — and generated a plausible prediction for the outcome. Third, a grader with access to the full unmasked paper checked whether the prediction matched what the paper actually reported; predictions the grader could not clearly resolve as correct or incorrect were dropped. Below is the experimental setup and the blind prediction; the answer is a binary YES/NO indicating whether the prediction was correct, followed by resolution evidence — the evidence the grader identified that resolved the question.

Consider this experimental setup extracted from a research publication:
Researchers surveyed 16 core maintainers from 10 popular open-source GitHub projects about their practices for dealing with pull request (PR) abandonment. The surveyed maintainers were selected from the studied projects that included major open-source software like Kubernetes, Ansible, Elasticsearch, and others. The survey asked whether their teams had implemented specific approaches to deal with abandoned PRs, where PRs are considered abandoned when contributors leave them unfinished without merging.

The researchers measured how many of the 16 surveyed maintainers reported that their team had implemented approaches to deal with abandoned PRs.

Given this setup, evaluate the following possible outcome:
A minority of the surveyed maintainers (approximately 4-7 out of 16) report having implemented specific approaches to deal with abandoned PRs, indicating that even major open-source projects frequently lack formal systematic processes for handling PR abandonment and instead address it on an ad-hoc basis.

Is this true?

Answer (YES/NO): YES